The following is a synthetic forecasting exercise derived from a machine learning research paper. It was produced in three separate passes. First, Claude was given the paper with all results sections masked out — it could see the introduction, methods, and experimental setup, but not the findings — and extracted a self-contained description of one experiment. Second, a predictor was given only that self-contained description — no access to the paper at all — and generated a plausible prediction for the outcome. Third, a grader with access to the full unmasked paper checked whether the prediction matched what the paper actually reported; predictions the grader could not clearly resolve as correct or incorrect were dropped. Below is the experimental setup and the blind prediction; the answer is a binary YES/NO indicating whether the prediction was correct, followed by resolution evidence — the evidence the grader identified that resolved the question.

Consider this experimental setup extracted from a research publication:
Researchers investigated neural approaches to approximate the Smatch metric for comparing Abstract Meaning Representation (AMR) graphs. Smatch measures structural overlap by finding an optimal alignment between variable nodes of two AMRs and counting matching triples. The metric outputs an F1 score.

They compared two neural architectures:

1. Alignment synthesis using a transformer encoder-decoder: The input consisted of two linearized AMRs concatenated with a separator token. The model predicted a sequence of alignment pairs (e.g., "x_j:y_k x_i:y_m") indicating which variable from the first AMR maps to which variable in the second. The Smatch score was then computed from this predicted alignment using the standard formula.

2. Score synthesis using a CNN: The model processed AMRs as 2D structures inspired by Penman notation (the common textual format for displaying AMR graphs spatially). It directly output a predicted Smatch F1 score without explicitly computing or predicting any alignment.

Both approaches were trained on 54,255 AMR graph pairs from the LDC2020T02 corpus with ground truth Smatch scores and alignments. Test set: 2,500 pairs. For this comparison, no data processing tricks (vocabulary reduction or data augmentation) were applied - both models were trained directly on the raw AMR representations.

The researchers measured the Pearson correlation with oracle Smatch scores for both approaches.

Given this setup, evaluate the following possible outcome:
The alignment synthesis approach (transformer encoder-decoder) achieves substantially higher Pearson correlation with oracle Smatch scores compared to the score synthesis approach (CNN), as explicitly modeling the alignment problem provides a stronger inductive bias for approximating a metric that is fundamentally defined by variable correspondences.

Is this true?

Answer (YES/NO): NO